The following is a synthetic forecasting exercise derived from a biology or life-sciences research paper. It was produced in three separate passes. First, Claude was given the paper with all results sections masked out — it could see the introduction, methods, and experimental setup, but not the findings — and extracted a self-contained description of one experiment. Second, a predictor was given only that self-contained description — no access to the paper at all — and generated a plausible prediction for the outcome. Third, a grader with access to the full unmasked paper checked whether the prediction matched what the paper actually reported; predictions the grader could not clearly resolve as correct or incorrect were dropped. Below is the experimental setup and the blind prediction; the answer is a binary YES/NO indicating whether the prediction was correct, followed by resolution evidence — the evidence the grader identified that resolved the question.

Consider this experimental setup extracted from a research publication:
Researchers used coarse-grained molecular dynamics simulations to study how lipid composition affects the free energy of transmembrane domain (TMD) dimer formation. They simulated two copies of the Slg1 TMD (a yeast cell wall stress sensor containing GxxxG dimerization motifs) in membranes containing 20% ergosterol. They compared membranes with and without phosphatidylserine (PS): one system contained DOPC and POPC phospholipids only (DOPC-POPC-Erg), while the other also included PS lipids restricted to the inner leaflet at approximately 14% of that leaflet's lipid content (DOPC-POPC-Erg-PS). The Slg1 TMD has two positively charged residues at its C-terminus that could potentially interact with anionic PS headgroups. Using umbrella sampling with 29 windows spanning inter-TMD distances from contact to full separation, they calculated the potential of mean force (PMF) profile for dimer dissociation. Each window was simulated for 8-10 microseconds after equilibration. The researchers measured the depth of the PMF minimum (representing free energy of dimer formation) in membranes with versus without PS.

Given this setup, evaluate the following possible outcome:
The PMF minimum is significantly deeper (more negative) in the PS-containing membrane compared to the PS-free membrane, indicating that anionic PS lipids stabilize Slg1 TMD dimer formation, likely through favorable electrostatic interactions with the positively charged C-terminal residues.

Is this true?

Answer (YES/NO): NO